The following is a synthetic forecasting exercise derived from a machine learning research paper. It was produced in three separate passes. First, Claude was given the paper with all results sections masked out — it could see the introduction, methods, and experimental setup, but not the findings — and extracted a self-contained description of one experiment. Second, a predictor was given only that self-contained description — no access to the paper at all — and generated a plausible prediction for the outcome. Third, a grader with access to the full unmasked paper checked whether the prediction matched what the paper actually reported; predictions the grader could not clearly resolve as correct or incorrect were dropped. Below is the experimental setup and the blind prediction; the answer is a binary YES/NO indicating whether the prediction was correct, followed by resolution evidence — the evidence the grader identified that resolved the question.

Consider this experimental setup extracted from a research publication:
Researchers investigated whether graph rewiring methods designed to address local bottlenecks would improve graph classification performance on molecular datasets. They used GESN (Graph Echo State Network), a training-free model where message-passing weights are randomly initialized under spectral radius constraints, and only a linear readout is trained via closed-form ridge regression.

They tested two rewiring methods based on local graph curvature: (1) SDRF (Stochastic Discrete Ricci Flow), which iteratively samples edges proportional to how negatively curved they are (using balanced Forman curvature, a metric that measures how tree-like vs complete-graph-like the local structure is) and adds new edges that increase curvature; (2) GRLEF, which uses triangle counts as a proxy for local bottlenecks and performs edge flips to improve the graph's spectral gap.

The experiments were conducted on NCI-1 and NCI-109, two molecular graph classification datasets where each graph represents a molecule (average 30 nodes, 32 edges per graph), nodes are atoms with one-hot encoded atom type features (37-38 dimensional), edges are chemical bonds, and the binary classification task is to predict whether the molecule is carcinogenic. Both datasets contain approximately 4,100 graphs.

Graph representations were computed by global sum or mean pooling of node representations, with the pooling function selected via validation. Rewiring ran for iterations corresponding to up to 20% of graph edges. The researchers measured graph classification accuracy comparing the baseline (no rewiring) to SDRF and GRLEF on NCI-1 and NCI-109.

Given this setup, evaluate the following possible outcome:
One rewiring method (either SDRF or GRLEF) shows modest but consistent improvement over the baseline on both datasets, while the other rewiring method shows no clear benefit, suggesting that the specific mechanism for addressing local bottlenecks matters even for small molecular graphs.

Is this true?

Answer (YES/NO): NO